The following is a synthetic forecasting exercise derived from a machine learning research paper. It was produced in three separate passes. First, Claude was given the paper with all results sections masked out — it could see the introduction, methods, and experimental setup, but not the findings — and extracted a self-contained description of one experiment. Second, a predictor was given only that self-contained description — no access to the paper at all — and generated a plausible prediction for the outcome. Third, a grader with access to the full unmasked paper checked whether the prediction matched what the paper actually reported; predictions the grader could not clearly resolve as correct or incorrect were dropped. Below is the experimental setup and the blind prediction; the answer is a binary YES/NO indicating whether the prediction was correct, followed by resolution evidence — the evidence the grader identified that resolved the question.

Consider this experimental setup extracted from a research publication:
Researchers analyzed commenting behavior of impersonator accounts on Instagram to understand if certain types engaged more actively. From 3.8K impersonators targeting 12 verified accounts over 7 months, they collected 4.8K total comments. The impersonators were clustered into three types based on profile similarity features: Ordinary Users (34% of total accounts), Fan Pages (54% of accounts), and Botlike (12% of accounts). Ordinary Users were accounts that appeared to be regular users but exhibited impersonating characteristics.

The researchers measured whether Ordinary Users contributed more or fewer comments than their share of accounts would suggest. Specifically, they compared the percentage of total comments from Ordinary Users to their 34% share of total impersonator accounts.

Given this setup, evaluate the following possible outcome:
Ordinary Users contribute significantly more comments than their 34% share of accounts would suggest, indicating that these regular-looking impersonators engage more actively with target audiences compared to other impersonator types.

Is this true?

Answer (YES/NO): NO